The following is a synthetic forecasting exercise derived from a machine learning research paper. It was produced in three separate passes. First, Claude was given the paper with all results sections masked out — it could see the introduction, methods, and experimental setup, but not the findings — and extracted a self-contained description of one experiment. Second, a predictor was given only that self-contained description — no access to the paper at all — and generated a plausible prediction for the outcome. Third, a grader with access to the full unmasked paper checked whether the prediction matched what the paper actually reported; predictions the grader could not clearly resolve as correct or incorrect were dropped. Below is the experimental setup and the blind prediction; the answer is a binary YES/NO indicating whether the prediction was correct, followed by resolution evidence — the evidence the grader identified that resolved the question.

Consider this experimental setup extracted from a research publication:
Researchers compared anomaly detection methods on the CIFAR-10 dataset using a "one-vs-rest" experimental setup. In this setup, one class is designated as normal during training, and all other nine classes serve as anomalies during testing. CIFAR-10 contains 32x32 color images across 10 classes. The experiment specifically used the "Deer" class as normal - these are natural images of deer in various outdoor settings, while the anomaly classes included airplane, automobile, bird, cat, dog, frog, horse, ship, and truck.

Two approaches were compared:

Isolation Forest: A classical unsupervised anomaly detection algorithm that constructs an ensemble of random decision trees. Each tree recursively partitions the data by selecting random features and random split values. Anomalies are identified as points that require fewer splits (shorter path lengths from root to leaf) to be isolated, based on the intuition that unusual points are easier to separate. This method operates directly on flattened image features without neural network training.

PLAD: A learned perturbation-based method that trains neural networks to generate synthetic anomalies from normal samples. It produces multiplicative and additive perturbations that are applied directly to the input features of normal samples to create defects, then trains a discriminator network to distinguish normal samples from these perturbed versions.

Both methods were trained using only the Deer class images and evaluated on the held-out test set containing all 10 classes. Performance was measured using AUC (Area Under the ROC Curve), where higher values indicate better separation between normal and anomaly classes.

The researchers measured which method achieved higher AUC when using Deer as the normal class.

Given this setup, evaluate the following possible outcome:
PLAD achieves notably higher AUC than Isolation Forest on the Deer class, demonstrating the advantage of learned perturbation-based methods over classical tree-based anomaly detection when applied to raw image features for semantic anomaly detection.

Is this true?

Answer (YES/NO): NO